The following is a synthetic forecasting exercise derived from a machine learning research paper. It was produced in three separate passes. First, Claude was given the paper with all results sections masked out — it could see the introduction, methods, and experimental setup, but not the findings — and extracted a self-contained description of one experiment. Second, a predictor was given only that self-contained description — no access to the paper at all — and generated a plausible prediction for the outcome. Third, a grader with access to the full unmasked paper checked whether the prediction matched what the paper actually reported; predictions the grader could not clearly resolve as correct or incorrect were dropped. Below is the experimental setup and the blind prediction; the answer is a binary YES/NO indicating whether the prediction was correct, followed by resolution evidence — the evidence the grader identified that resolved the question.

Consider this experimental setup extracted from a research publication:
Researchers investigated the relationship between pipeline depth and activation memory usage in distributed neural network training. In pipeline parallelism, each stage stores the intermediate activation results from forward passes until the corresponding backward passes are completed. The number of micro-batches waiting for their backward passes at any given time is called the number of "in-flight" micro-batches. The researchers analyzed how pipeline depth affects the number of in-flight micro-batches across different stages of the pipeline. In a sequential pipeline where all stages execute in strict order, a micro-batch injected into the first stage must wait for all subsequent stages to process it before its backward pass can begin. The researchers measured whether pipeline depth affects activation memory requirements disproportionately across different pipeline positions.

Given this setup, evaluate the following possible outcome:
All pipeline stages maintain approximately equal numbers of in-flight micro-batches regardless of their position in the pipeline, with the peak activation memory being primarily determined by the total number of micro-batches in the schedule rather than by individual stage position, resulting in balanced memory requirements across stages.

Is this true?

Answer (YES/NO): NO